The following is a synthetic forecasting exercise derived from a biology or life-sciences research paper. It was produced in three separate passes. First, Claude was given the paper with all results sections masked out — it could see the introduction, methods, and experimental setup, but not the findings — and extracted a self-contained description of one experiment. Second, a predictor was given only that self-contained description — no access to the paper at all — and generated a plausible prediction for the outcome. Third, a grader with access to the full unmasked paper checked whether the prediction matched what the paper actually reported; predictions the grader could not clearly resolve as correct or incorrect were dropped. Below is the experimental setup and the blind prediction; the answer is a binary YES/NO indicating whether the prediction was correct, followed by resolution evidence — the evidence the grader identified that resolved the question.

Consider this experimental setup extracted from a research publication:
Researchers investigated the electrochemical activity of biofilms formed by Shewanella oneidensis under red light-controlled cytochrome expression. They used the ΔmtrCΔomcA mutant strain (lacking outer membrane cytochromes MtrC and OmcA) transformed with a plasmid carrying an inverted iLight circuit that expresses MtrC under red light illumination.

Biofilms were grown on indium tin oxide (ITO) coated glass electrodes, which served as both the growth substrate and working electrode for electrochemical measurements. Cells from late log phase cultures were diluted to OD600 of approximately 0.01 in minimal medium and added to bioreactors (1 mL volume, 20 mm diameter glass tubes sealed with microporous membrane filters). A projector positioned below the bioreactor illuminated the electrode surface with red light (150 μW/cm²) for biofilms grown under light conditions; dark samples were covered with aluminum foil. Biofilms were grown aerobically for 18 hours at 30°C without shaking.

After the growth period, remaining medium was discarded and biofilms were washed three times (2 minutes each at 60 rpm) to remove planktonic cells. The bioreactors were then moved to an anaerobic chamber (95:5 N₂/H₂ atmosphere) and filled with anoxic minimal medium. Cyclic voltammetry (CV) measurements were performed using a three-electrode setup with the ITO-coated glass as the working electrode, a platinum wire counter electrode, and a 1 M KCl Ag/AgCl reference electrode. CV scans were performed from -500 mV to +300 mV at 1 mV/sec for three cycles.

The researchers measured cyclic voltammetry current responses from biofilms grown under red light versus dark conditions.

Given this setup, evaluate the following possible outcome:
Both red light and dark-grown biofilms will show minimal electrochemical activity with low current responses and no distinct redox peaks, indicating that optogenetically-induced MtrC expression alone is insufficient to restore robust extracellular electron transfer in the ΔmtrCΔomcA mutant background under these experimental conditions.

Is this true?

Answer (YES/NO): NO